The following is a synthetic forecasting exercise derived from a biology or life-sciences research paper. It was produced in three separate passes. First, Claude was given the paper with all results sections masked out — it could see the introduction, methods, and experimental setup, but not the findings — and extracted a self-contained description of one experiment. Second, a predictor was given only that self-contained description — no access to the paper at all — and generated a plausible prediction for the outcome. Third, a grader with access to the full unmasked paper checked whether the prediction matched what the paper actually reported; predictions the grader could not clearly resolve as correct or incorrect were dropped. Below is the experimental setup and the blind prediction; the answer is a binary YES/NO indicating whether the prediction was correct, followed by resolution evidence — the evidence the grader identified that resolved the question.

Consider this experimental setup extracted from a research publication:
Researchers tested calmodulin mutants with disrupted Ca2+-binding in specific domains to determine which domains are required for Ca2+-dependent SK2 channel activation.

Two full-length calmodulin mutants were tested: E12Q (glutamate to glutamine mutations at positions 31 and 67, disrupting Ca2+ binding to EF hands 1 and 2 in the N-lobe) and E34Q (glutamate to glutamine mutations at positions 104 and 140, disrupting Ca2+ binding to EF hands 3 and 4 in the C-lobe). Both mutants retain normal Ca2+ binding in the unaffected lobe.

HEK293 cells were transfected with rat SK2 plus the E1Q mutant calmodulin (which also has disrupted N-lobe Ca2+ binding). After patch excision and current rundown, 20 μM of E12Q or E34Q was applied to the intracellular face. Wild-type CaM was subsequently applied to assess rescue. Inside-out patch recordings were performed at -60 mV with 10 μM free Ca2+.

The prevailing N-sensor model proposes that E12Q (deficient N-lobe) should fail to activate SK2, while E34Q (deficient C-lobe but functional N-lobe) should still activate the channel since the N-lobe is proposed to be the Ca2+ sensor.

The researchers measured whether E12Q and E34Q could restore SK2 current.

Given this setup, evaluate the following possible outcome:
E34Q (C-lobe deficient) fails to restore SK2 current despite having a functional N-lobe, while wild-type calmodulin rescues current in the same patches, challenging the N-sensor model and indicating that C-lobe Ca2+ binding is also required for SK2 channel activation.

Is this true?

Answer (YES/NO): NO